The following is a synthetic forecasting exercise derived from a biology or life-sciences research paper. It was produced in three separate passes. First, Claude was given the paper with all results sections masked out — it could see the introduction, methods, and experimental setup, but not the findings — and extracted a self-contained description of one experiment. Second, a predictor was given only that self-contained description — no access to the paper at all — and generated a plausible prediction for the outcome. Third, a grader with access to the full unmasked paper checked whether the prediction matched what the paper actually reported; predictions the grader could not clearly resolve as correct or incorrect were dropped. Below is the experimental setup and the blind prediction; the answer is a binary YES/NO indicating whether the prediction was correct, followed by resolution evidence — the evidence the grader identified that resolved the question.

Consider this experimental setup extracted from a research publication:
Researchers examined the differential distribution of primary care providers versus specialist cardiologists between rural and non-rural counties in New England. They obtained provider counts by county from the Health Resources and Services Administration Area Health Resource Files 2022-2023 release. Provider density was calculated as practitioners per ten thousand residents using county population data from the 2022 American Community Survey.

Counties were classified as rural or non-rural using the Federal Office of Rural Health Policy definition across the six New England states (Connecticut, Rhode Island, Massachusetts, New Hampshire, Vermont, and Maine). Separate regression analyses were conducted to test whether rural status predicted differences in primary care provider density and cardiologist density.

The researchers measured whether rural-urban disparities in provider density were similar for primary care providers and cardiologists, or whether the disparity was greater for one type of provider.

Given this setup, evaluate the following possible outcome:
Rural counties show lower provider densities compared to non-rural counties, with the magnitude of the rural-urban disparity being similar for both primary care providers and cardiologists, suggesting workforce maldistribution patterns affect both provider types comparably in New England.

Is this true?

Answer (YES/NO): NO